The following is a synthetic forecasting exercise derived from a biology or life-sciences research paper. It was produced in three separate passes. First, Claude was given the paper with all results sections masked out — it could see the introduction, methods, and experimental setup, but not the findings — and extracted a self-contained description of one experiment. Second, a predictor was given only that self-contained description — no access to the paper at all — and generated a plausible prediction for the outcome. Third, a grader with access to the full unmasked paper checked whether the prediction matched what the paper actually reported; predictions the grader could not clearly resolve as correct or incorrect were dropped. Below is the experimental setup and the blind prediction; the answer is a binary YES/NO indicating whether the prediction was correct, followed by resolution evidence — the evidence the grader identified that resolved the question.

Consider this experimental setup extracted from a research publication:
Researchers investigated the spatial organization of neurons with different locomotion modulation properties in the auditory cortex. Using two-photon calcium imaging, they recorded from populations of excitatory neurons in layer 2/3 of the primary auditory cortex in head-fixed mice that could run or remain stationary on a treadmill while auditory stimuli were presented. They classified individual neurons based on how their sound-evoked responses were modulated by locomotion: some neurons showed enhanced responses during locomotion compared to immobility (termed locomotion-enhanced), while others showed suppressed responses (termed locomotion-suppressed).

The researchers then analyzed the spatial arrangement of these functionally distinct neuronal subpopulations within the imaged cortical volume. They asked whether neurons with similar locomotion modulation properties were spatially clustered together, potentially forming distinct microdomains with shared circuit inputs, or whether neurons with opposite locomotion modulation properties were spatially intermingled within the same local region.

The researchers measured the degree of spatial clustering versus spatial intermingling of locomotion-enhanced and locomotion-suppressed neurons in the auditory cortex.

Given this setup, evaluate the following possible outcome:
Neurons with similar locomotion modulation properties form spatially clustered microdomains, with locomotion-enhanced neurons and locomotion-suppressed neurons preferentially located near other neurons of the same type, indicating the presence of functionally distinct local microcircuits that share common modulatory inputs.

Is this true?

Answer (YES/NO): NO